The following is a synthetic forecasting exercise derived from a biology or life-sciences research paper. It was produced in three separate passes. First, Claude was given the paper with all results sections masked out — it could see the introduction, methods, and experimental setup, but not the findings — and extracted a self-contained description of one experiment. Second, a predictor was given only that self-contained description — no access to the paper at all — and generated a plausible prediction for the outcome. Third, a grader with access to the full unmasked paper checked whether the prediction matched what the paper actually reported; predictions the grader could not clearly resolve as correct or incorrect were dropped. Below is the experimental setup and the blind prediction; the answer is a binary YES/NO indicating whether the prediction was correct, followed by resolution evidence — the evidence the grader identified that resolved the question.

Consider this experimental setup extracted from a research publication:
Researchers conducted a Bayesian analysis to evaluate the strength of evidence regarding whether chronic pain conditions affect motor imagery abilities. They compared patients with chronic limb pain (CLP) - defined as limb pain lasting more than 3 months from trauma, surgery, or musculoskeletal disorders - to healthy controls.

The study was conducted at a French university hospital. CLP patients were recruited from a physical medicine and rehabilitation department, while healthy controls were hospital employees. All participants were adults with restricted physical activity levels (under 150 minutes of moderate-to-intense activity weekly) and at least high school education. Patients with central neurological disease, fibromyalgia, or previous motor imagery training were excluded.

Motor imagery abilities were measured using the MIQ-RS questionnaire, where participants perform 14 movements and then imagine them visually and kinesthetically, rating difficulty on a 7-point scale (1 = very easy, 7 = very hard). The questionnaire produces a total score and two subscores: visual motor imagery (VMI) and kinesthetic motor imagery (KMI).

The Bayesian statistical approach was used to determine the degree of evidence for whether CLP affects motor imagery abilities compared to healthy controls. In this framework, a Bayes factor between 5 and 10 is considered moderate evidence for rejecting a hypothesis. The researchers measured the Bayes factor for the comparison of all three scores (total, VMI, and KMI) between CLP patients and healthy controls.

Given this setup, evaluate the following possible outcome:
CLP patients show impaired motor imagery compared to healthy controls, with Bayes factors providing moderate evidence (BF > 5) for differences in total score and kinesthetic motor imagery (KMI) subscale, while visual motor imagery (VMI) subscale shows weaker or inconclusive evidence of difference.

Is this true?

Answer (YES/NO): NO